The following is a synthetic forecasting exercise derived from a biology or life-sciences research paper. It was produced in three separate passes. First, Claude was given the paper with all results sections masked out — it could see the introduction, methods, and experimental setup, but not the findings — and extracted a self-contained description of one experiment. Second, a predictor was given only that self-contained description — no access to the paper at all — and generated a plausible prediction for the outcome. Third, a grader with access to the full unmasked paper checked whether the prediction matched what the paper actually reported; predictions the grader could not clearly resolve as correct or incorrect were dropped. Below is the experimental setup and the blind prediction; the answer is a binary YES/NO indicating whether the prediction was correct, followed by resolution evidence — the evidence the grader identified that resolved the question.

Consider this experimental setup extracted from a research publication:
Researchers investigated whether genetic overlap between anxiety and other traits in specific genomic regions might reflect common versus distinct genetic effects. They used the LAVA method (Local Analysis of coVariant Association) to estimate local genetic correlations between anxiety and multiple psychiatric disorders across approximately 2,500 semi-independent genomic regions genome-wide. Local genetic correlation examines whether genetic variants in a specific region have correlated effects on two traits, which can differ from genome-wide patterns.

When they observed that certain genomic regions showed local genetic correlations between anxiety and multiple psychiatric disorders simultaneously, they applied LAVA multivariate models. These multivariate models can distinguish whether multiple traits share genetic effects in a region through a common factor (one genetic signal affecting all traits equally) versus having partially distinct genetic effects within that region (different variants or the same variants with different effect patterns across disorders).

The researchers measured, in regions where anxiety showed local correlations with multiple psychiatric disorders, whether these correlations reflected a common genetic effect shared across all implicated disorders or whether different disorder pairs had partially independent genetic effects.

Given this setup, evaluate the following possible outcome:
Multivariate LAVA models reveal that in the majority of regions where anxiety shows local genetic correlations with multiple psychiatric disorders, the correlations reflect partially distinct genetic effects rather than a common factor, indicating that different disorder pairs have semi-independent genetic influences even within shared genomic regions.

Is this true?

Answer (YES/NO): NO